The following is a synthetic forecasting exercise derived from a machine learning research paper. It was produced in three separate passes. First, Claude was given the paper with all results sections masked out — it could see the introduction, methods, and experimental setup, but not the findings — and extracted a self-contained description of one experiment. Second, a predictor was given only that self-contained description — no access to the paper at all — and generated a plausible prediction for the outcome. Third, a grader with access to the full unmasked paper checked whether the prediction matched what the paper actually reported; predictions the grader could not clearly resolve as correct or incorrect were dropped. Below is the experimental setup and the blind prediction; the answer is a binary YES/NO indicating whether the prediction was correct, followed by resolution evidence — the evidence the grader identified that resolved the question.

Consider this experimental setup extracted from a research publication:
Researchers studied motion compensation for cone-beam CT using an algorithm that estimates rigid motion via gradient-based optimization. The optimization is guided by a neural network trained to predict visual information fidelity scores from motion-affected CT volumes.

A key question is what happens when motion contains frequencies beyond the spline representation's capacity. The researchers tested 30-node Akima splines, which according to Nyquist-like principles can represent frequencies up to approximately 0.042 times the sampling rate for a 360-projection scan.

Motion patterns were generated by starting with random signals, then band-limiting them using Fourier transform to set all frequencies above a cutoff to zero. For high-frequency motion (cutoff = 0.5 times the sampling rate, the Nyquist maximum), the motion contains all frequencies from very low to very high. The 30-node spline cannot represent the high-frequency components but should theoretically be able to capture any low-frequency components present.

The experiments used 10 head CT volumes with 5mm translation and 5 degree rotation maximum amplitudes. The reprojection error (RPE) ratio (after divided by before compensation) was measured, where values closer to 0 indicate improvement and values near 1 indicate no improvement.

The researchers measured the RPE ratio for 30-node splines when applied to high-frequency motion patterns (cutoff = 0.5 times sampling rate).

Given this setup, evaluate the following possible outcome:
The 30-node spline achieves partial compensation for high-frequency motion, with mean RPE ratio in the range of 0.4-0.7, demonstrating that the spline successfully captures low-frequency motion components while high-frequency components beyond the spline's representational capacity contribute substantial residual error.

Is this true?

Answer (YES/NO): NO